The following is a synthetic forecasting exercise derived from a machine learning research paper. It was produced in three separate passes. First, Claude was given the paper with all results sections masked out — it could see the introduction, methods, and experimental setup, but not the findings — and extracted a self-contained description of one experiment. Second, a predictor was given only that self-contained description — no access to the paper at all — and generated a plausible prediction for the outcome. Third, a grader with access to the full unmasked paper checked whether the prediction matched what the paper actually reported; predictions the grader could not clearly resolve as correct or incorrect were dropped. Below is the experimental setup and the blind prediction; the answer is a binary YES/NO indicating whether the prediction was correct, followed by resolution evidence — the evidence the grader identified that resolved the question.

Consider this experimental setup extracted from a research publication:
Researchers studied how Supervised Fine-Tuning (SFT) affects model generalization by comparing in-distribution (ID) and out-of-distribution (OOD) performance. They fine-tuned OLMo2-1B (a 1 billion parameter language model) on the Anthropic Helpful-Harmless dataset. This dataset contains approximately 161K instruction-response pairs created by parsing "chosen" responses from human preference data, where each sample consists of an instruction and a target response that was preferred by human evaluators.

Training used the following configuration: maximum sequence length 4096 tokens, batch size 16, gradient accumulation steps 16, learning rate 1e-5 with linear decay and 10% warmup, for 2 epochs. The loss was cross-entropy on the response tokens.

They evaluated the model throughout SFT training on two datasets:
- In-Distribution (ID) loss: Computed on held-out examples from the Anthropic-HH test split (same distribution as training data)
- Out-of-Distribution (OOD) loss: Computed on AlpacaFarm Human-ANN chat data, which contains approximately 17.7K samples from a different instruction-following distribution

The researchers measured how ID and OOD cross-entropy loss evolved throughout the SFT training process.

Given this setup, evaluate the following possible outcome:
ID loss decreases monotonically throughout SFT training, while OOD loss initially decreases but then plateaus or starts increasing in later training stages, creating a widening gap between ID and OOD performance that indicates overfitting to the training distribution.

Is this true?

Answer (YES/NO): NO